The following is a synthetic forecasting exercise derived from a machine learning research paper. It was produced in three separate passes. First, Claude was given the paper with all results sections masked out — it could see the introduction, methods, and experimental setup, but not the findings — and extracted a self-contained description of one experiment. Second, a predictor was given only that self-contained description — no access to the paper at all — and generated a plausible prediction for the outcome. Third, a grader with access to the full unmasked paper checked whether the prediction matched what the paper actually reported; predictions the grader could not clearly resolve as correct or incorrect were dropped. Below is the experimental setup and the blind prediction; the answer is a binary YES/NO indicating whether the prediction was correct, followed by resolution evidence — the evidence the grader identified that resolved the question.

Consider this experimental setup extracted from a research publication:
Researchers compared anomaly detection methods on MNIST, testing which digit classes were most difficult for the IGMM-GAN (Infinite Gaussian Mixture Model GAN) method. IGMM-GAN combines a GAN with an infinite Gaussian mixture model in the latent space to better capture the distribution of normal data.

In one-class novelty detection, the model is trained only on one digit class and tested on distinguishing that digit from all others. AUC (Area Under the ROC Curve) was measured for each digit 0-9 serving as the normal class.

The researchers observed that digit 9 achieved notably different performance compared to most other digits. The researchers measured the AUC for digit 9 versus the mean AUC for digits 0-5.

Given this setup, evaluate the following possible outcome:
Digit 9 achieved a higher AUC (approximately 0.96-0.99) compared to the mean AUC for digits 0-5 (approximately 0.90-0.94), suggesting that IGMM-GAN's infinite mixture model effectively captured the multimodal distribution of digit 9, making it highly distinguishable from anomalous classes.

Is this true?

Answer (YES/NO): NO